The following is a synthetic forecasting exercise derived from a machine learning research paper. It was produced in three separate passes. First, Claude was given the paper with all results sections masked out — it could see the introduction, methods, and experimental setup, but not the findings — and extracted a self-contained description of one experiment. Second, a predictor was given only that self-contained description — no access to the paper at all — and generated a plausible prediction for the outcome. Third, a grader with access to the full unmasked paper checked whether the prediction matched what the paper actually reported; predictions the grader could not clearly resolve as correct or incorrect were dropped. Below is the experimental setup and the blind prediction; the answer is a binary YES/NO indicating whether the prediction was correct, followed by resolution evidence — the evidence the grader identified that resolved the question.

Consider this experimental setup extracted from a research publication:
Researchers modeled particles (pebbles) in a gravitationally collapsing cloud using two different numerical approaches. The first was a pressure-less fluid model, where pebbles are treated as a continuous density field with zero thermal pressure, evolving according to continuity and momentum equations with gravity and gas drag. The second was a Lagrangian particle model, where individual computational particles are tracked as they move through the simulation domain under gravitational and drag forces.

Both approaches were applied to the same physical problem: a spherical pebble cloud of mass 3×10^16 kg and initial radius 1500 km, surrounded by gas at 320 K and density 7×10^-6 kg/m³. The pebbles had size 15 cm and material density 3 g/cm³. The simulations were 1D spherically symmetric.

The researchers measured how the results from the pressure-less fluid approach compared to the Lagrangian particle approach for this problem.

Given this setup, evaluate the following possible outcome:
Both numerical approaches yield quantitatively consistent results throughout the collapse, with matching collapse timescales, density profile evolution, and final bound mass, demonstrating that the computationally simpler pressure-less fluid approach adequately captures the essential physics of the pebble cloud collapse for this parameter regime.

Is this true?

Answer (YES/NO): YES